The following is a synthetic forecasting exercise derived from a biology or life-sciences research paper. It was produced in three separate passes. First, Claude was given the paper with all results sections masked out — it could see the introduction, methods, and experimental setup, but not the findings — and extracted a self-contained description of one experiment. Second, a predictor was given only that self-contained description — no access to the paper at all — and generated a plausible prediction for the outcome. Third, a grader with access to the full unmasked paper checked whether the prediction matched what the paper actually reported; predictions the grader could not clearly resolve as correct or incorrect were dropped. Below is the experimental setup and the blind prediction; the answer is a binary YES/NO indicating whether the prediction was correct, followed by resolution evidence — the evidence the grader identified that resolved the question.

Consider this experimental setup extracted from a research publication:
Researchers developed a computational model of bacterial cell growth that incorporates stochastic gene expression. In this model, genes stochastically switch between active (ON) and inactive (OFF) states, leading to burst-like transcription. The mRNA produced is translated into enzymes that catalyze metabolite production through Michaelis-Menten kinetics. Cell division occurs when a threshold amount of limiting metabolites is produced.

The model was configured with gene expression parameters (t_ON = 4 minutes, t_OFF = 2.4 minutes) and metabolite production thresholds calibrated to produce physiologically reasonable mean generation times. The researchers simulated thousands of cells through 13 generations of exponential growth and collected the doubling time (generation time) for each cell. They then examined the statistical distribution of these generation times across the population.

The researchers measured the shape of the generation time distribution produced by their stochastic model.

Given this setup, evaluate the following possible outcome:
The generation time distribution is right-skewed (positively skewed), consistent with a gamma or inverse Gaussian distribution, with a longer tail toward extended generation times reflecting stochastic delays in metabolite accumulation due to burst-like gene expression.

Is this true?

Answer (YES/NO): NO